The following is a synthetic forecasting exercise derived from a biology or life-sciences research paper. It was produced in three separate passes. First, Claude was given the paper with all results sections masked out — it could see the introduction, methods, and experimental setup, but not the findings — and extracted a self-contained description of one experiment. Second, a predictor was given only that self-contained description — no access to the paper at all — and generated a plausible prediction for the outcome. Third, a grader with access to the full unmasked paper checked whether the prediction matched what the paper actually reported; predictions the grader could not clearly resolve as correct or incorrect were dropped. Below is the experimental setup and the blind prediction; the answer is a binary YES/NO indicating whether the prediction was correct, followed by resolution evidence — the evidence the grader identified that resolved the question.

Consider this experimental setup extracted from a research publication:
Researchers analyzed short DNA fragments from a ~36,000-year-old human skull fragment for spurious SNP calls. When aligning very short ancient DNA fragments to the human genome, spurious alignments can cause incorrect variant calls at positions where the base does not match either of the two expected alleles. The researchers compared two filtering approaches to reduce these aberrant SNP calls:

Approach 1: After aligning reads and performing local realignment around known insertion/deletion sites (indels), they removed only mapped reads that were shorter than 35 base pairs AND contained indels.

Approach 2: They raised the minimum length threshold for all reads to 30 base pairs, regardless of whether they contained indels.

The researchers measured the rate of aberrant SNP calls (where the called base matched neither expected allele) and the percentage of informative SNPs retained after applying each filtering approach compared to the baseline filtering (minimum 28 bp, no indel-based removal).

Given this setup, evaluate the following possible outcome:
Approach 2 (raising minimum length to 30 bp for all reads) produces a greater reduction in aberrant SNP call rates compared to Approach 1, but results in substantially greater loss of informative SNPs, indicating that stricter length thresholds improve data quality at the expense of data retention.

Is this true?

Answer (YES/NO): YES